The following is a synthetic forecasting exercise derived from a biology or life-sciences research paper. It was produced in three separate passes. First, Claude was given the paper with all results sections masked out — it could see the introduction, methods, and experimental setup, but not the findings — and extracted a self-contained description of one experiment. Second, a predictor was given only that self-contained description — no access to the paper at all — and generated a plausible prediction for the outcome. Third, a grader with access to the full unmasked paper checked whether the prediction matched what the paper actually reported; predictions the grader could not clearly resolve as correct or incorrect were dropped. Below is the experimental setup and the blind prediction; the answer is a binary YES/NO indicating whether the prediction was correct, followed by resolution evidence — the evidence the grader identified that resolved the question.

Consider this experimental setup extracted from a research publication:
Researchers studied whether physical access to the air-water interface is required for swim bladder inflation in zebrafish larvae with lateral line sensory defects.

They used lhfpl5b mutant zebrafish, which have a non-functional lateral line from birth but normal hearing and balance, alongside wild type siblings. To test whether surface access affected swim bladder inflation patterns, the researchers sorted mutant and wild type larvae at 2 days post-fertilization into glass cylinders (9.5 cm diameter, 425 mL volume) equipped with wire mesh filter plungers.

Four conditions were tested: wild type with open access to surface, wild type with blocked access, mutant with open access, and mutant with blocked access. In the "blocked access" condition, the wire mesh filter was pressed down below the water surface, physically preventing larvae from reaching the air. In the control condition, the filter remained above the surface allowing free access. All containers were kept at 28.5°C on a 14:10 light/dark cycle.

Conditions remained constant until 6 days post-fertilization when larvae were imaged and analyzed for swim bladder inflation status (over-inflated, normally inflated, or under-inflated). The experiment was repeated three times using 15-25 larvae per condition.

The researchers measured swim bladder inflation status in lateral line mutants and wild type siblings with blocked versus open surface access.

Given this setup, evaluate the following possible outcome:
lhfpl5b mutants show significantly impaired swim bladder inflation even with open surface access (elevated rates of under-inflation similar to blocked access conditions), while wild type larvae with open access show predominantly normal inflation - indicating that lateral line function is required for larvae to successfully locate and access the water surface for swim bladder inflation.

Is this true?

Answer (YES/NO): NO